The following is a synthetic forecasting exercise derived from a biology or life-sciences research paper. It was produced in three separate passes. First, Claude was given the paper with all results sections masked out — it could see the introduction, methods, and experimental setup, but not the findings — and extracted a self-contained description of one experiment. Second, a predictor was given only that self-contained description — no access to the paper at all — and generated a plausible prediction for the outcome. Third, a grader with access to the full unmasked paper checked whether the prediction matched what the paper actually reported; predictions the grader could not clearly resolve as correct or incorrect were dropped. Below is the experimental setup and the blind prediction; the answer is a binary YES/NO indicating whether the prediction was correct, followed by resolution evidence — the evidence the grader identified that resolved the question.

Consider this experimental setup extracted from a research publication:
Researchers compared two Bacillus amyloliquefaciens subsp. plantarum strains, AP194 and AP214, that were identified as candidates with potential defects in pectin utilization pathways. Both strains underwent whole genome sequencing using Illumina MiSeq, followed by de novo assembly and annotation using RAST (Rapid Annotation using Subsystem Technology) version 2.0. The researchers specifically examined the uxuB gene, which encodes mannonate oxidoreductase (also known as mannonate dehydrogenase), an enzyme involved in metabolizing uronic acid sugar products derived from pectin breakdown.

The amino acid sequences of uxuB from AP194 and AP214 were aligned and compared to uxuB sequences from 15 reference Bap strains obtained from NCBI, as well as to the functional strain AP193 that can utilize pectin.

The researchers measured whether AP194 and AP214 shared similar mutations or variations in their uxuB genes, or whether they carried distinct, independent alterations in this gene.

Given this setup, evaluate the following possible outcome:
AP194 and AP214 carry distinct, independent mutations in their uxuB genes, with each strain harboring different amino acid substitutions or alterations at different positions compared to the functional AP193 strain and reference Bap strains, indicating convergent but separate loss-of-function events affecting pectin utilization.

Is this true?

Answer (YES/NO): NO